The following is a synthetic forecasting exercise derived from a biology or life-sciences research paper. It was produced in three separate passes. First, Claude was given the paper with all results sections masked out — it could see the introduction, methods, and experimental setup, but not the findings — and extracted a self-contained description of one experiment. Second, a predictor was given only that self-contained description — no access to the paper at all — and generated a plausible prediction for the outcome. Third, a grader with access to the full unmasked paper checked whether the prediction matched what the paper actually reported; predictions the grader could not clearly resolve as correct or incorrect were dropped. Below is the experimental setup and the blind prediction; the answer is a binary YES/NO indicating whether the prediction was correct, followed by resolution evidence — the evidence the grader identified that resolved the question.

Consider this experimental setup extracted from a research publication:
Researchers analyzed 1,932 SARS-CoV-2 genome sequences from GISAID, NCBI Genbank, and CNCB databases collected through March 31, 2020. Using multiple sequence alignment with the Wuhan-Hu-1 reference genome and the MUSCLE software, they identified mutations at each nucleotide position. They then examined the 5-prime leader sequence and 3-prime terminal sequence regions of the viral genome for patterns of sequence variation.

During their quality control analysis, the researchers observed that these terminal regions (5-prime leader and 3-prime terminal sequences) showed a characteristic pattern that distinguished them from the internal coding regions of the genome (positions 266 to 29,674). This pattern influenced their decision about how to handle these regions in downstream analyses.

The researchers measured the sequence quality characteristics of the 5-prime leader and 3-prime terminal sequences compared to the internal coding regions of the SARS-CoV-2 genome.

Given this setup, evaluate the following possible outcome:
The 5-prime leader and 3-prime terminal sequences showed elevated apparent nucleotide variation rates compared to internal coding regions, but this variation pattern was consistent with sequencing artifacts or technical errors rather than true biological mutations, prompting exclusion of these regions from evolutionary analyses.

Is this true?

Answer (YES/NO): NO